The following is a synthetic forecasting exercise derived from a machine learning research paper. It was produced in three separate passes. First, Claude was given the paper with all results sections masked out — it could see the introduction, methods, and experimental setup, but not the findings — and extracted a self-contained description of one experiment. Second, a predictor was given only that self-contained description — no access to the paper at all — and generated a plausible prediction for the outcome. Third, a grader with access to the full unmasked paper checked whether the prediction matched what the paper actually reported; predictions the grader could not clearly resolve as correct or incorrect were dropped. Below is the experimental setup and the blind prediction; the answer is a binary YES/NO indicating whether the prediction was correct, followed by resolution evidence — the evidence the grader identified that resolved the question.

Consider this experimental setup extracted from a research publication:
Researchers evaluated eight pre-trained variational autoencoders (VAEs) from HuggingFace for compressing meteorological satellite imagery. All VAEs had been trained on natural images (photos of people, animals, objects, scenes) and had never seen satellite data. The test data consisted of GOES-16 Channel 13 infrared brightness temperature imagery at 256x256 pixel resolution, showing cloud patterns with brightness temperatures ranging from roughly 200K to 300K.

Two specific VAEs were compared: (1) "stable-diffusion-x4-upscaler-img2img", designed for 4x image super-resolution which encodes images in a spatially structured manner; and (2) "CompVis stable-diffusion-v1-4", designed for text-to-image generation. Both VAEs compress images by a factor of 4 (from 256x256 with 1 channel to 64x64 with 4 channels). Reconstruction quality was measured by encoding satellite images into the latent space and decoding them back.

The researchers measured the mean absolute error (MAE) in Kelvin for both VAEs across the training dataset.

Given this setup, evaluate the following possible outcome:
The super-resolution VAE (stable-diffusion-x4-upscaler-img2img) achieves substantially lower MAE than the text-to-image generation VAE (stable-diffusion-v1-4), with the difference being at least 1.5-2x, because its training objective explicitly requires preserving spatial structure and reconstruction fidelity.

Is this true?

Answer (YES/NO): YES